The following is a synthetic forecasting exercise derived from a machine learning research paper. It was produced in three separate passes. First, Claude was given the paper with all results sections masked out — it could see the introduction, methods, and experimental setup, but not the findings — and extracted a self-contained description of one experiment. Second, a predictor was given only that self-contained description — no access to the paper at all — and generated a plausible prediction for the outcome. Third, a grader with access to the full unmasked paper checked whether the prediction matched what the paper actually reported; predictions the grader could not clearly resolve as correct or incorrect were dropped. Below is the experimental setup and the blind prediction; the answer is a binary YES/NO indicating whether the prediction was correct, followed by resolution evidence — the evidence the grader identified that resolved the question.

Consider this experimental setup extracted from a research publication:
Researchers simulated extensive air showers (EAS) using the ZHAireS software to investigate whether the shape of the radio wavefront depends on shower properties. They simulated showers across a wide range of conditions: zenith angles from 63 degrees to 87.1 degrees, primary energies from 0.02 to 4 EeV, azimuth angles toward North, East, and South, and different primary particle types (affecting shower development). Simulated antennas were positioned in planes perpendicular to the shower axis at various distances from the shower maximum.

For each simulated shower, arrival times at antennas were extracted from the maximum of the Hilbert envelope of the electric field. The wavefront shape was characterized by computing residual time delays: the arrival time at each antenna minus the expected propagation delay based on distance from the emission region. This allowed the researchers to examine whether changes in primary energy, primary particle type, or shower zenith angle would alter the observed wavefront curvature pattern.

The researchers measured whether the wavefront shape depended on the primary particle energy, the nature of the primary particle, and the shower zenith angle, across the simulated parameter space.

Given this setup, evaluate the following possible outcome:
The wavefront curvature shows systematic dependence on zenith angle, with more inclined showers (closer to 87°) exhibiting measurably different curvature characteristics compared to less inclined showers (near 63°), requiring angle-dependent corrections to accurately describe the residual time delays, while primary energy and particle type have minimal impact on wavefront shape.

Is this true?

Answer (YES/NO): NO